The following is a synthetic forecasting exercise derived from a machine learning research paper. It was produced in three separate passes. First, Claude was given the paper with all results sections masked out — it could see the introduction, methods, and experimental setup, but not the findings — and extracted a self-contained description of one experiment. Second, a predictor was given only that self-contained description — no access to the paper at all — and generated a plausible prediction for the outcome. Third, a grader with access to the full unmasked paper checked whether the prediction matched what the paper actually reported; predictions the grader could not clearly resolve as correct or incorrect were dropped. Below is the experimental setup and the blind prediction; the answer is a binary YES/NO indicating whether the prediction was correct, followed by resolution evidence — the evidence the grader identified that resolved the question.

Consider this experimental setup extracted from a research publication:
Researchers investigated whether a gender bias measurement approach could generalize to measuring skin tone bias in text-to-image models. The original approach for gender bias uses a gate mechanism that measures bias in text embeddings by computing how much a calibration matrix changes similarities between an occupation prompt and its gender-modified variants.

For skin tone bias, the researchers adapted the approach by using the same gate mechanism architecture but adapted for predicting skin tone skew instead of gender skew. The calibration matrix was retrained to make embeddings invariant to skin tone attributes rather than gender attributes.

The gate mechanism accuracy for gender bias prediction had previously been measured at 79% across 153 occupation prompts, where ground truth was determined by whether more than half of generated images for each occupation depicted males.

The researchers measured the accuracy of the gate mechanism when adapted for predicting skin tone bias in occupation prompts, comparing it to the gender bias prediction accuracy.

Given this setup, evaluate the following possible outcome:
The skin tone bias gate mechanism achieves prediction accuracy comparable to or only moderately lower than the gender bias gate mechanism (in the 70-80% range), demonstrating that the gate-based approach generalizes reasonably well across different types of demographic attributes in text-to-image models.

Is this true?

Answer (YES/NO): NO